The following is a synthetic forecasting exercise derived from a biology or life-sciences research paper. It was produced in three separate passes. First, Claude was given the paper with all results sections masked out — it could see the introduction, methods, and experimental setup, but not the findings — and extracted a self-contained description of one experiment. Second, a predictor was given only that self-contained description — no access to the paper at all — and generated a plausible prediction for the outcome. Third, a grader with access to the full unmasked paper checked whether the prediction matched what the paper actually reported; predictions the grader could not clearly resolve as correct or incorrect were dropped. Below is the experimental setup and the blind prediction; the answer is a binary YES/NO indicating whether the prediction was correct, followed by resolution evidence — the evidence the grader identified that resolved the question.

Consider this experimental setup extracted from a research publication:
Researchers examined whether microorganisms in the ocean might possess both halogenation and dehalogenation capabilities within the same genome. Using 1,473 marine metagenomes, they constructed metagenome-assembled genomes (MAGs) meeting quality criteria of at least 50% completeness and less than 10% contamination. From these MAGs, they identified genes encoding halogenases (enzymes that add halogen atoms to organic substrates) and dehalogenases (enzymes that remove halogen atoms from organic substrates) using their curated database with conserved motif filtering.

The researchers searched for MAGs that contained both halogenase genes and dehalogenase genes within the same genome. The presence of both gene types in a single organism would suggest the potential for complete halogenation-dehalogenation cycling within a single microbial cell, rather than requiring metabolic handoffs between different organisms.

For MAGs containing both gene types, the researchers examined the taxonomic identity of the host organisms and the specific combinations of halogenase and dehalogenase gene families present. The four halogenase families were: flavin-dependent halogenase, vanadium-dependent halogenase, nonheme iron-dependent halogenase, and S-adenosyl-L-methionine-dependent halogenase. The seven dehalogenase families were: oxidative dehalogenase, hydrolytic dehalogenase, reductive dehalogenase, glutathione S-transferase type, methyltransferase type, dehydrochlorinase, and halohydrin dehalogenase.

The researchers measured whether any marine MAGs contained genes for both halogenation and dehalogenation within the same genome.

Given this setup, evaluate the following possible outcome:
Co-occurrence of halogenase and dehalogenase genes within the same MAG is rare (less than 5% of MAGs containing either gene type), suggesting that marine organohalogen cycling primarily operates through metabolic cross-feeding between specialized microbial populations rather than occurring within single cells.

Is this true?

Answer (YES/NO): NO